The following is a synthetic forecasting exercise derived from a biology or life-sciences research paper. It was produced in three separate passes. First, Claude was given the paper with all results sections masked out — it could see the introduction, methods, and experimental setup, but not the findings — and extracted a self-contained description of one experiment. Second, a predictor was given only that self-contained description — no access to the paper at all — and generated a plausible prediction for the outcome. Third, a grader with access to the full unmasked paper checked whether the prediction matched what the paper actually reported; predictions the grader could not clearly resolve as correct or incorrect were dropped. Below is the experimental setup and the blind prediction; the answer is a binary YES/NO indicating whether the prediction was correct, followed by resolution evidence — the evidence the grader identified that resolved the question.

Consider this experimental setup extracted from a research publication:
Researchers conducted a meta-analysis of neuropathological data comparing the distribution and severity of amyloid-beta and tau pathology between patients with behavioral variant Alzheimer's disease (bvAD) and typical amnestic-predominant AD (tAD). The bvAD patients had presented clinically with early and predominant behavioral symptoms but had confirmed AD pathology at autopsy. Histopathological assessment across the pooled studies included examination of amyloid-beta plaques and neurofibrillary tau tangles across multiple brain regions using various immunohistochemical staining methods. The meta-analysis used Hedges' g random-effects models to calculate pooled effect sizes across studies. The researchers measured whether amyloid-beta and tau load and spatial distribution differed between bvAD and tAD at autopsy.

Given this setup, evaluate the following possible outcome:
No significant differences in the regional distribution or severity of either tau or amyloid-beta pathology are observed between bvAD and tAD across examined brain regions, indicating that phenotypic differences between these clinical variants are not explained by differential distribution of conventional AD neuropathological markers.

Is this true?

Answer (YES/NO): YES